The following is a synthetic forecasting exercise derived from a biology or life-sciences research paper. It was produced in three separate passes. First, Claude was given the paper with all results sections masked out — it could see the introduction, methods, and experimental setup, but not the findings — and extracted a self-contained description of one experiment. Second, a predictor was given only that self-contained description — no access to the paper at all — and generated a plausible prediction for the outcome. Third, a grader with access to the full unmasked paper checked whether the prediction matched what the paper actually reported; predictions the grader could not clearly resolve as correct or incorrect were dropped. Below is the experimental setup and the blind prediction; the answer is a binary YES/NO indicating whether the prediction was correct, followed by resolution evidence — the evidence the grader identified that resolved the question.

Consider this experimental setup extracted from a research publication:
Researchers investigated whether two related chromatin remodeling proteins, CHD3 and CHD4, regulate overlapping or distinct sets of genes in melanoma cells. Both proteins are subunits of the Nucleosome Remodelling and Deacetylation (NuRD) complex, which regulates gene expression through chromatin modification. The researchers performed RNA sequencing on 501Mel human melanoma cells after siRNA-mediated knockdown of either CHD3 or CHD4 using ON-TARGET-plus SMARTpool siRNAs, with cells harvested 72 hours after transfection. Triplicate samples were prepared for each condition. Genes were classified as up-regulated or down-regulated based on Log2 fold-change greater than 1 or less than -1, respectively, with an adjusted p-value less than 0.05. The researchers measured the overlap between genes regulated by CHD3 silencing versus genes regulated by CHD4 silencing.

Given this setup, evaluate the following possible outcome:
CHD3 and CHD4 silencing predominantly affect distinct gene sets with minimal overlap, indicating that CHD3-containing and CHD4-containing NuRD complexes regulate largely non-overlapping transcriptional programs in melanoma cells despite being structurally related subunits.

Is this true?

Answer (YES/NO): YES